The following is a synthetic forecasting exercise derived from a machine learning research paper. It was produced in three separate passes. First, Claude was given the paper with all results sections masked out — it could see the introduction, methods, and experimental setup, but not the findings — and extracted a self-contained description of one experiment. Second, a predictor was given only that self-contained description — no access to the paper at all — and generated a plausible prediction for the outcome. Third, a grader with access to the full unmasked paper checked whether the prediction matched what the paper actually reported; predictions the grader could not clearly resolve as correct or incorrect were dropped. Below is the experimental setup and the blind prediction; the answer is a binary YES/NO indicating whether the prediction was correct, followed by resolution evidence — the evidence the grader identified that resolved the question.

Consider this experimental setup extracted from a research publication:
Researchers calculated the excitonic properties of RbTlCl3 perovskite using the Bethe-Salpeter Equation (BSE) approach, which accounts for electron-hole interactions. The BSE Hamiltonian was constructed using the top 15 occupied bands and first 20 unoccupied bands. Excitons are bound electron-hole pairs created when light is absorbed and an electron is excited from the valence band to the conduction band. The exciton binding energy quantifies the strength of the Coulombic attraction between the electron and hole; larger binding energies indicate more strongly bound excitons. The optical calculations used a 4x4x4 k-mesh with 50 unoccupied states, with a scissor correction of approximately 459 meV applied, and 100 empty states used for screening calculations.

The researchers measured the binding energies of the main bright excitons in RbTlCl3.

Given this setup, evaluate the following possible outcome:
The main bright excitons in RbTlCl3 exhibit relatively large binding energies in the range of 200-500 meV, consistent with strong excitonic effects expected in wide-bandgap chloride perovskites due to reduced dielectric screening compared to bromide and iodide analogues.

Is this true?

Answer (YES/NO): YES